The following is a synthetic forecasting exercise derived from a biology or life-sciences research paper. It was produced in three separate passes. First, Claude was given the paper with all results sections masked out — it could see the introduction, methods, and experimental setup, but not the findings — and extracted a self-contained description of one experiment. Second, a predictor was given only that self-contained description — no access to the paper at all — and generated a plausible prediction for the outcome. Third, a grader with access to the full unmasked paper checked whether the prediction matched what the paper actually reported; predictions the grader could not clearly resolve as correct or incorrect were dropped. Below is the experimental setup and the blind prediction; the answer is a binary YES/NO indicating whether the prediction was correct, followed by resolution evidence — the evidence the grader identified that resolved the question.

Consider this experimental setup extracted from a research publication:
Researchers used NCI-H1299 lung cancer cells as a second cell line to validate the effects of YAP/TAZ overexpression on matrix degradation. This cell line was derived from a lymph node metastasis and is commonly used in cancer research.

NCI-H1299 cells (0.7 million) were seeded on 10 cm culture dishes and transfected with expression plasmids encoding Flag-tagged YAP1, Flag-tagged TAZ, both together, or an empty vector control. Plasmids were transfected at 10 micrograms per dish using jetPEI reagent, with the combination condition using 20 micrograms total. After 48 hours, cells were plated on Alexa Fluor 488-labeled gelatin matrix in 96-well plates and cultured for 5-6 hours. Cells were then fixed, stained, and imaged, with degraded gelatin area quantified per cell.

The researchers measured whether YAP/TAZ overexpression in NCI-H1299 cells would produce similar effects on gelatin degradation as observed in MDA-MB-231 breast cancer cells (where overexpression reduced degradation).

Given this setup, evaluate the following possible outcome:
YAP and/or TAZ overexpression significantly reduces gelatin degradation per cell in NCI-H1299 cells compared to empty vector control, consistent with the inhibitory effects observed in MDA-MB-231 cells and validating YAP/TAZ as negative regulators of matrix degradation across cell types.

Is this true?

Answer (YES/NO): YES